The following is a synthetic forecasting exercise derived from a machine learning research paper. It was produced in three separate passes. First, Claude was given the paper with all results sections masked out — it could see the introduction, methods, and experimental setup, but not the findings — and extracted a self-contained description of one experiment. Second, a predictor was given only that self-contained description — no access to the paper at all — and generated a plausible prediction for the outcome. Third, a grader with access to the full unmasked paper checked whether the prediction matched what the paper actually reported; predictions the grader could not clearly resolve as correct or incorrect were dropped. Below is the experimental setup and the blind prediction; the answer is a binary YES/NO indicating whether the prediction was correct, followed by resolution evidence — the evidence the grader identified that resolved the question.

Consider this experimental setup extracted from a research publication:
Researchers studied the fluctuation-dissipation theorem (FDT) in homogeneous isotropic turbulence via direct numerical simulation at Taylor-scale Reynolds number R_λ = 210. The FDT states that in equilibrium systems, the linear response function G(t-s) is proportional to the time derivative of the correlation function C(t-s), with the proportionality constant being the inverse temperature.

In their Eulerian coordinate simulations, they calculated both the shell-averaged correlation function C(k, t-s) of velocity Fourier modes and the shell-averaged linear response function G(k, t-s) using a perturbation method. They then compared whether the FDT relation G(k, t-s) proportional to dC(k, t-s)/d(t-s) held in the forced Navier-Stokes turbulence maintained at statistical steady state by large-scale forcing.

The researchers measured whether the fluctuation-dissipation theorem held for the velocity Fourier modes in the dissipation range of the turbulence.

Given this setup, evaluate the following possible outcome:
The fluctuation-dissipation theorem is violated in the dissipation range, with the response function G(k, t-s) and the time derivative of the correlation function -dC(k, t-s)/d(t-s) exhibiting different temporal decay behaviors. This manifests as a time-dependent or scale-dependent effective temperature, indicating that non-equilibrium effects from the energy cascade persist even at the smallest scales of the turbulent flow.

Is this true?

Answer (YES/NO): YES